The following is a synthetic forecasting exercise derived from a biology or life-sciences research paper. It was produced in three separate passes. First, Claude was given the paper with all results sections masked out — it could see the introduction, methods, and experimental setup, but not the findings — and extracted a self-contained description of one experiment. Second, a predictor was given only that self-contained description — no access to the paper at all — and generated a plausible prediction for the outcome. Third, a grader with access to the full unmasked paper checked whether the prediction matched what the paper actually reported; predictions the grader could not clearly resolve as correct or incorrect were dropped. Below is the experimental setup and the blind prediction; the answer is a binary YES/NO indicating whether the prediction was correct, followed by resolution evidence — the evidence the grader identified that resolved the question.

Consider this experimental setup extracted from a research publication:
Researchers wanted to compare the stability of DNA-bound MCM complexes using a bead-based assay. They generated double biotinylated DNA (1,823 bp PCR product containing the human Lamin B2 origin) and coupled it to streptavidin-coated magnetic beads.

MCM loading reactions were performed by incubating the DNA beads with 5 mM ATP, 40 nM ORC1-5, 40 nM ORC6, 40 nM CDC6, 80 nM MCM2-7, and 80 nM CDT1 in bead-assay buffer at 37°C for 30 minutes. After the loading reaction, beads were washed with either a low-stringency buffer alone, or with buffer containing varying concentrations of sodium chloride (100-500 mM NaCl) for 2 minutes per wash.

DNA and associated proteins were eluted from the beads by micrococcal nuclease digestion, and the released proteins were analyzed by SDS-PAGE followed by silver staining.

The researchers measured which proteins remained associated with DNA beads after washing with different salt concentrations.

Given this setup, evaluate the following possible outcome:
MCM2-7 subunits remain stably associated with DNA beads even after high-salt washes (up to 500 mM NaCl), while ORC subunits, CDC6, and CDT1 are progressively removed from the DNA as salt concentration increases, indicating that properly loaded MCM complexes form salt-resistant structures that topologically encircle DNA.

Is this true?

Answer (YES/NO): NO